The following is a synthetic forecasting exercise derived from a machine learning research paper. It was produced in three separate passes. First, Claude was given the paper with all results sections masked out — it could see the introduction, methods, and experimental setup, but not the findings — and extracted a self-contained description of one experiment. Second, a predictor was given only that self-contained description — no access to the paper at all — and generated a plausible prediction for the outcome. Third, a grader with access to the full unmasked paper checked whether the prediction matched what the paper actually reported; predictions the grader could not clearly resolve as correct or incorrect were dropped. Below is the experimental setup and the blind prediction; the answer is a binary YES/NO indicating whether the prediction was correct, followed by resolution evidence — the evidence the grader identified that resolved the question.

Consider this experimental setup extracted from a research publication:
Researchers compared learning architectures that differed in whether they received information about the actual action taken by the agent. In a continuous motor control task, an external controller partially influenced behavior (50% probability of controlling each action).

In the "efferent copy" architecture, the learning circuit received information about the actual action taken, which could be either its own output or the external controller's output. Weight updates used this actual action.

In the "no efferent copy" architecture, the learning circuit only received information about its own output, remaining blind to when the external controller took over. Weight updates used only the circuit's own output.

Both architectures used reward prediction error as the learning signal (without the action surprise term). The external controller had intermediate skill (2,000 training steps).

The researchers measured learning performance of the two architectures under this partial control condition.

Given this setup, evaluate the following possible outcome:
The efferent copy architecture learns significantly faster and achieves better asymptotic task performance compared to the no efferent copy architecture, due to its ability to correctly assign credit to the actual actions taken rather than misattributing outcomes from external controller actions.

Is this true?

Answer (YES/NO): NO